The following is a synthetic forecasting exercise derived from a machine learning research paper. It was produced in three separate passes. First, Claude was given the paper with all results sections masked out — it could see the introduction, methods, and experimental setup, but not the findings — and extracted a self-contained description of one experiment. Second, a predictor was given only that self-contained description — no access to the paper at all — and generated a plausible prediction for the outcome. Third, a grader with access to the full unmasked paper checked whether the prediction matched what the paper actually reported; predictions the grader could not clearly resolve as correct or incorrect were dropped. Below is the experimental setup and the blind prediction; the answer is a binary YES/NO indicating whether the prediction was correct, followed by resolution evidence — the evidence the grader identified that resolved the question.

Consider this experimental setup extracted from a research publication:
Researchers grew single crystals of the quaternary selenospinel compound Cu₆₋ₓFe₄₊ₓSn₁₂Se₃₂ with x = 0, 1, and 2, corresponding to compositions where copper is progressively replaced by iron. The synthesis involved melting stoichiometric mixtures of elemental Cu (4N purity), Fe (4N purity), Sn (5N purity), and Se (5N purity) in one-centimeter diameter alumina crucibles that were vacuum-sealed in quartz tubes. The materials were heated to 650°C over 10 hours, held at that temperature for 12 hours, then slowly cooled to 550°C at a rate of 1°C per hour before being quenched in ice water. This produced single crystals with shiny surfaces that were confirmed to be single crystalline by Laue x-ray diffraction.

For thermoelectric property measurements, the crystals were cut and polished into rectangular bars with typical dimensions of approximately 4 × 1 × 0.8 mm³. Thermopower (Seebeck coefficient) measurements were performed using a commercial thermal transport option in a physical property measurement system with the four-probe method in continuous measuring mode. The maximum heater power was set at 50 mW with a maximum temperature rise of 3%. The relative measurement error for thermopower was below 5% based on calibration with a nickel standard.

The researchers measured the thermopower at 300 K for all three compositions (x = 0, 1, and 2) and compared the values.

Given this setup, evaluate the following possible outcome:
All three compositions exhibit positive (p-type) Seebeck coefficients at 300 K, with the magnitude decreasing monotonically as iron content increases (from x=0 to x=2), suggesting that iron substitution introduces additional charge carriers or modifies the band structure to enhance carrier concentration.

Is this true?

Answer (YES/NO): NO